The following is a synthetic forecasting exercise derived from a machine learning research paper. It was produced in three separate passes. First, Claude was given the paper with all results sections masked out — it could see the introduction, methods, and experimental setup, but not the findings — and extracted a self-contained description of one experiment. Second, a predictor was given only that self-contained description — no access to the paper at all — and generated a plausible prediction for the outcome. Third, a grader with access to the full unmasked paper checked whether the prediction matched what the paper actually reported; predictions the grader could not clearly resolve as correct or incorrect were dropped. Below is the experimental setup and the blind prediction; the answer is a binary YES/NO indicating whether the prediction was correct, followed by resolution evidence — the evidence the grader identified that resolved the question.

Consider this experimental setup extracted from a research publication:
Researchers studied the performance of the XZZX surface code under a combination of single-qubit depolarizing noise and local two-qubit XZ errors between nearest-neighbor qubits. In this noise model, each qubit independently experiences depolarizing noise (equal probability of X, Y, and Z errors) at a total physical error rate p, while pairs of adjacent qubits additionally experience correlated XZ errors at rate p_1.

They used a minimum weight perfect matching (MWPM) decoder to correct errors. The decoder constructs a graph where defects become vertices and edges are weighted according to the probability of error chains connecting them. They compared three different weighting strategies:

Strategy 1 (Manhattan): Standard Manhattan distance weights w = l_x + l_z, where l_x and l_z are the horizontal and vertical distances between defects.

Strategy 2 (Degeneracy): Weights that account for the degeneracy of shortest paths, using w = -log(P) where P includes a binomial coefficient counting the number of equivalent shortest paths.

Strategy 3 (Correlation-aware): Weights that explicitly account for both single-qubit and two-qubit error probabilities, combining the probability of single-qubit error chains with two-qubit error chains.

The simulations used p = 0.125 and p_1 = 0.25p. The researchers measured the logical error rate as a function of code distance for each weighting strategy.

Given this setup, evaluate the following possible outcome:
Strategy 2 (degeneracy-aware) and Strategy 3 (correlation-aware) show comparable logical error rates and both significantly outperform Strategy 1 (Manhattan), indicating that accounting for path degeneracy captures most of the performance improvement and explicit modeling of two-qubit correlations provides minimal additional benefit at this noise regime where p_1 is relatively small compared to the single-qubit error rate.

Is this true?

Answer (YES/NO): YES